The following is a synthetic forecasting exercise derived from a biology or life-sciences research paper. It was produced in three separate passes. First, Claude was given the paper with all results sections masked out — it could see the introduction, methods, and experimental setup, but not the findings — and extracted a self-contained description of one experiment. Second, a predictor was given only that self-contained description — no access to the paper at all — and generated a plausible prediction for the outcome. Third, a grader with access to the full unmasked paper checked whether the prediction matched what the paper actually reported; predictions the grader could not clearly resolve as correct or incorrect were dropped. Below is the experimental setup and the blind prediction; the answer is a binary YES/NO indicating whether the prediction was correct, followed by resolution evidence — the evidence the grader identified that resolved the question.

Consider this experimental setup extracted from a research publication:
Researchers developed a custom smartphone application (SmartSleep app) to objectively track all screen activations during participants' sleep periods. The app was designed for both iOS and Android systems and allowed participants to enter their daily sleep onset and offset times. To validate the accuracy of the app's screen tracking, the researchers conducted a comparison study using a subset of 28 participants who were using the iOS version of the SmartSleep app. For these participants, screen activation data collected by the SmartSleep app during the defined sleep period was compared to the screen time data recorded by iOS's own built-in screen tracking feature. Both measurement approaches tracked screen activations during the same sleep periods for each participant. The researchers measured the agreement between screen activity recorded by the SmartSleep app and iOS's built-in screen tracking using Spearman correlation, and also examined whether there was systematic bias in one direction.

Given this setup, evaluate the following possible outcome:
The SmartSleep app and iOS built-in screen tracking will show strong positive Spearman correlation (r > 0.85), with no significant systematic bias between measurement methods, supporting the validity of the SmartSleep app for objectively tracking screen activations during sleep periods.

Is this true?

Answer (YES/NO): NO